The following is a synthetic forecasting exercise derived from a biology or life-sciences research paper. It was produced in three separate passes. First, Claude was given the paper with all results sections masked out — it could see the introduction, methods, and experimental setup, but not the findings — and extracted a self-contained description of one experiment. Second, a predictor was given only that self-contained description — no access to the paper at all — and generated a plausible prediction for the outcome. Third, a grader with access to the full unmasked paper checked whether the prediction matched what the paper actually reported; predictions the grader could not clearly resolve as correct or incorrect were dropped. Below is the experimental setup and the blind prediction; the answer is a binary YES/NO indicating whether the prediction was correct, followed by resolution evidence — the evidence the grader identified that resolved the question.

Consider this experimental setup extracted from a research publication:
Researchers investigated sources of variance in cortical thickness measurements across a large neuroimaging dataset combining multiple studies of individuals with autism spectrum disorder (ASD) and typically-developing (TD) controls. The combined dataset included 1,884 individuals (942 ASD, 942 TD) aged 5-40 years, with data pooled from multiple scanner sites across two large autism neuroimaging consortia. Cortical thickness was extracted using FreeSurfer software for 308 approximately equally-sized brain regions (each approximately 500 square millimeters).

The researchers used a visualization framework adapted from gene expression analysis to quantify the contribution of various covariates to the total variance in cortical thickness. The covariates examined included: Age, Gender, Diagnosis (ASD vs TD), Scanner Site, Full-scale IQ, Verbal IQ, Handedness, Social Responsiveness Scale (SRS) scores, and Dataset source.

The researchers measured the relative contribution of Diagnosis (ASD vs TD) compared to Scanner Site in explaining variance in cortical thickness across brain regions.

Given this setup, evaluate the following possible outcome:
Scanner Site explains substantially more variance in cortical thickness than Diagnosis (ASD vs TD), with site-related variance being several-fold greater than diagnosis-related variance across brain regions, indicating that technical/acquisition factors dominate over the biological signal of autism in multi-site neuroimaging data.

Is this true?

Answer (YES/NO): YES